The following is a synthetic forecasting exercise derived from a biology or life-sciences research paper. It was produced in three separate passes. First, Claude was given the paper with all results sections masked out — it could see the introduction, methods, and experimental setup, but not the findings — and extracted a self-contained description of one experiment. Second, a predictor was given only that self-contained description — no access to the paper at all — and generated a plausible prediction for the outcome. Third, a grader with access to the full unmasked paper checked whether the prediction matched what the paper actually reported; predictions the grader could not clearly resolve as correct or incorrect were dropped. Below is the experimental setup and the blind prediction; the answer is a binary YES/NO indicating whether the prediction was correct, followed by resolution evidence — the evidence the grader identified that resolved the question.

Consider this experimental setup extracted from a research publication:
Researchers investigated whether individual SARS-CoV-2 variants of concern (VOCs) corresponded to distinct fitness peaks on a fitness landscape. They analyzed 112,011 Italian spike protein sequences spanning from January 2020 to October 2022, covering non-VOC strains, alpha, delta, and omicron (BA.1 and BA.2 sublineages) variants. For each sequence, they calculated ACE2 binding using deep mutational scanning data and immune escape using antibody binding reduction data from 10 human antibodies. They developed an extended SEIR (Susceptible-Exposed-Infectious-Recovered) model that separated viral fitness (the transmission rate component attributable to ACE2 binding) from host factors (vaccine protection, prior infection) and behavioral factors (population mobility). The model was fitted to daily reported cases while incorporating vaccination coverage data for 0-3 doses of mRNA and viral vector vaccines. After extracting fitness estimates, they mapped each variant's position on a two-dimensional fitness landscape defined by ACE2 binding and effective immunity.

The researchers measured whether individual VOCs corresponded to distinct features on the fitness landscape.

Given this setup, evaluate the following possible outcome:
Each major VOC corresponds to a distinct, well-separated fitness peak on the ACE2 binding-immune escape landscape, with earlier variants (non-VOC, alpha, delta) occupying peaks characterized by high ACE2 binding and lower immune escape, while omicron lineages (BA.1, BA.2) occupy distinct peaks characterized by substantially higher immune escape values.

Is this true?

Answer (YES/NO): NO